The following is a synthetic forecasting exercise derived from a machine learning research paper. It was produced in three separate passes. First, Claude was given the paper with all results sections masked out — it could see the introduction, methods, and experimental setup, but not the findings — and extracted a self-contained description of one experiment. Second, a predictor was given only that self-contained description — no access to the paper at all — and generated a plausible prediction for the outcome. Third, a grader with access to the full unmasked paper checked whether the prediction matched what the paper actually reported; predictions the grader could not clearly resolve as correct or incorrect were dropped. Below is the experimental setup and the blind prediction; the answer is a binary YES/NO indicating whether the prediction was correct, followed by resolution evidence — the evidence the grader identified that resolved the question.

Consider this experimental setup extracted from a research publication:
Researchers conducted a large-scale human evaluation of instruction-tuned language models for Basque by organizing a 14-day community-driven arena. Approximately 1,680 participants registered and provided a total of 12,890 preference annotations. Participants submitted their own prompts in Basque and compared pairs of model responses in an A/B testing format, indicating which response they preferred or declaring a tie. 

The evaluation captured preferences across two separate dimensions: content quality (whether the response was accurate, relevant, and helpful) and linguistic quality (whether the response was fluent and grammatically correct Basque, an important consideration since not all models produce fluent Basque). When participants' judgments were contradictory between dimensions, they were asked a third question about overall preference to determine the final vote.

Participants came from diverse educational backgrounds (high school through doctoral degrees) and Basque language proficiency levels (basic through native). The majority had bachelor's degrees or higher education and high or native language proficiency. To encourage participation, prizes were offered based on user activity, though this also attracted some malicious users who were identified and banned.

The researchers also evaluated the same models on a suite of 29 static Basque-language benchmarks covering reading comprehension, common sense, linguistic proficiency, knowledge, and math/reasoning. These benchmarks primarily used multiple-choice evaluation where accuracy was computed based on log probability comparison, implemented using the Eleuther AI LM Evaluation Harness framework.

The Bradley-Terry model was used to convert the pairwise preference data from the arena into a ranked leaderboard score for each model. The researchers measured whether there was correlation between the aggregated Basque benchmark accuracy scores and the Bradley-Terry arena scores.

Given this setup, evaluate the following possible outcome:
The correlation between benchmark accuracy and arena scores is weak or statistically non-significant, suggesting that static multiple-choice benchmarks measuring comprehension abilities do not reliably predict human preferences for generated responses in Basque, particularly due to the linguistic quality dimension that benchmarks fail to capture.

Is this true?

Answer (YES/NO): NO